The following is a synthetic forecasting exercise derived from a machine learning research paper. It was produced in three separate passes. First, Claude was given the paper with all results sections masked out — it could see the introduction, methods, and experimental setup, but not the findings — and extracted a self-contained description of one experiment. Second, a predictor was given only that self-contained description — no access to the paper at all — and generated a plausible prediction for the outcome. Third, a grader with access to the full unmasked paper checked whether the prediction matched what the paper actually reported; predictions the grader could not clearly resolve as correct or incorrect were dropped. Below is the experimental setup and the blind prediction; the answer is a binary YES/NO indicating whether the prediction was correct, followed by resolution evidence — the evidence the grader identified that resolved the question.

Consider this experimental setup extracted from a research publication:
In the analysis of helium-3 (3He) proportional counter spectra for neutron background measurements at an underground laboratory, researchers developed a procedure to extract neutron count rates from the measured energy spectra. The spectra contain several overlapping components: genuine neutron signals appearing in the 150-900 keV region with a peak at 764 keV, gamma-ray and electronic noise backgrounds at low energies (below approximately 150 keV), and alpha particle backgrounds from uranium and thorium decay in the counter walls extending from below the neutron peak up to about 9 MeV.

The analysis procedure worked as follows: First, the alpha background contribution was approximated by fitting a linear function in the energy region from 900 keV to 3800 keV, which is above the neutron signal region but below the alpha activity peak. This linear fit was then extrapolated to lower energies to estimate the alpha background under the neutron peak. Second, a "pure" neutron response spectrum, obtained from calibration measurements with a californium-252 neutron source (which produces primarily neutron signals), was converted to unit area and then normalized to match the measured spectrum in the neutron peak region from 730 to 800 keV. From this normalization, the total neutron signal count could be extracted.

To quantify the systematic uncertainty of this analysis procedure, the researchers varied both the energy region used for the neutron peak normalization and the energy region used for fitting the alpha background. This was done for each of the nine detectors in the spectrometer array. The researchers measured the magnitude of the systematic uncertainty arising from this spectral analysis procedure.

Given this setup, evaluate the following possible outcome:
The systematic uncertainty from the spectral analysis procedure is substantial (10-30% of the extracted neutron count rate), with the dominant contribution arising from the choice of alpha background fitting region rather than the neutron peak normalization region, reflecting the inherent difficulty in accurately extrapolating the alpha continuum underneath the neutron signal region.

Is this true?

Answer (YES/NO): NO